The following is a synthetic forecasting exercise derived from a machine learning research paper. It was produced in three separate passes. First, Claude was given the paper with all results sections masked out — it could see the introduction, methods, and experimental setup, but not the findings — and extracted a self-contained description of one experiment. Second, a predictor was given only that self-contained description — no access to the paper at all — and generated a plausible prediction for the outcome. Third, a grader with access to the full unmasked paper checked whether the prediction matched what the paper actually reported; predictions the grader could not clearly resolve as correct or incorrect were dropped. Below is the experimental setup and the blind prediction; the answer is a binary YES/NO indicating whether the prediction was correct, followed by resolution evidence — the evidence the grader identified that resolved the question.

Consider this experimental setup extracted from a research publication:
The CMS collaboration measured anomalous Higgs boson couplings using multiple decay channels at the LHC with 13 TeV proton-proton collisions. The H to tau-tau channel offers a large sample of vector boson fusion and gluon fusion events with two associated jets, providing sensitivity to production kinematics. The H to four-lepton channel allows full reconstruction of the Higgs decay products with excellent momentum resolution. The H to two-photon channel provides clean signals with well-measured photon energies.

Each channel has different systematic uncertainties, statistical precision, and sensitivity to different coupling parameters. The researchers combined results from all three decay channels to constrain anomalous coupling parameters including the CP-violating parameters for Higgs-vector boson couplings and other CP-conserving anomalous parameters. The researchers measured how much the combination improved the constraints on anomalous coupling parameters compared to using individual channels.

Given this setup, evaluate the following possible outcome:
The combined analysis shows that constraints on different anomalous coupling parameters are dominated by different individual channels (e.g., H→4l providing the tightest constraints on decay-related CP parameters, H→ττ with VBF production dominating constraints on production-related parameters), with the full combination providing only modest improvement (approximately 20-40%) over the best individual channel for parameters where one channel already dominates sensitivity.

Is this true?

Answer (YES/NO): NO